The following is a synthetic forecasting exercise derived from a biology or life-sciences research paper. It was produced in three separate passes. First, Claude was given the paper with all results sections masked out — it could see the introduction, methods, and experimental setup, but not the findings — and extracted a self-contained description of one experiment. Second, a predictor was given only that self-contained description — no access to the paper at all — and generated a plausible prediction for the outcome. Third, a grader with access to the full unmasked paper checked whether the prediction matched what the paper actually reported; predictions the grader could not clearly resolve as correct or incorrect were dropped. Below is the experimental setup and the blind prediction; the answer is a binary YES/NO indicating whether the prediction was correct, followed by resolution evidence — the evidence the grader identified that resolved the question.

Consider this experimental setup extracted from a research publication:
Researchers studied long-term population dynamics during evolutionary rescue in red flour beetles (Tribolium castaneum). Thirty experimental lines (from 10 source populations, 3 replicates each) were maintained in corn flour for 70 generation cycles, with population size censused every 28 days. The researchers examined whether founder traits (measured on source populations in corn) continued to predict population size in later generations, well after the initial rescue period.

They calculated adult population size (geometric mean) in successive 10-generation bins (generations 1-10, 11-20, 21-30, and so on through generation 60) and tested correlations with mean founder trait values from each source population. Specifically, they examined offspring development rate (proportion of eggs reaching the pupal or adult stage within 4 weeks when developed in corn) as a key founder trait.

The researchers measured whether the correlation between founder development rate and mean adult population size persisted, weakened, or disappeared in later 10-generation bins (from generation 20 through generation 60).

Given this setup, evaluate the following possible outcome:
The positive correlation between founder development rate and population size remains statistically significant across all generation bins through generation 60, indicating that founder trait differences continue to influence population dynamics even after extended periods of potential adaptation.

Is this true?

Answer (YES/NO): YES